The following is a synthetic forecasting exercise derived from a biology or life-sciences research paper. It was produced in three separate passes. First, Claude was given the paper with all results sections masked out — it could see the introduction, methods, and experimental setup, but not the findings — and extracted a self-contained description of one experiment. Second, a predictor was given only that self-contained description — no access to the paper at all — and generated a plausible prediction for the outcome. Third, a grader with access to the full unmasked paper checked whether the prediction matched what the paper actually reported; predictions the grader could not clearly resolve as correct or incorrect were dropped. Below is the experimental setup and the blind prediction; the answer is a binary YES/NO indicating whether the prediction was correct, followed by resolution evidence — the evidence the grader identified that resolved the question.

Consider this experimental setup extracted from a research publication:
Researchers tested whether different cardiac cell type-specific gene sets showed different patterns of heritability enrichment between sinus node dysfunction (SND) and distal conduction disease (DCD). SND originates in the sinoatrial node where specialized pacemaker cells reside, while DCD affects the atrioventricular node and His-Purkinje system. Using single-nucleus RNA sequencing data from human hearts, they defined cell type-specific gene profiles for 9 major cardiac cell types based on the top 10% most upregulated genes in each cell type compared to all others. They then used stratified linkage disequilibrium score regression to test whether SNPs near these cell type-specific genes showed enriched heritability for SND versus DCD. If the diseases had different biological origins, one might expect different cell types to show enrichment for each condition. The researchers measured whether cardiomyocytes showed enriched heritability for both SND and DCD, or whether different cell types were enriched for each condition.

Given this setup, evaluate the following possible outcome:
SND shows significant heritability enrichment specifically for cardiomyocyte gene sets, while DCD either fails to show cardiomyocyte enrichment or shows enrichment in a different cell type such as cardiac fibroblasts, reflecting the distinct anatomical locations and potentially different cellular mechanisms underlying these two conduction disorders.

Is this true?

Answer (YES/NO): NO